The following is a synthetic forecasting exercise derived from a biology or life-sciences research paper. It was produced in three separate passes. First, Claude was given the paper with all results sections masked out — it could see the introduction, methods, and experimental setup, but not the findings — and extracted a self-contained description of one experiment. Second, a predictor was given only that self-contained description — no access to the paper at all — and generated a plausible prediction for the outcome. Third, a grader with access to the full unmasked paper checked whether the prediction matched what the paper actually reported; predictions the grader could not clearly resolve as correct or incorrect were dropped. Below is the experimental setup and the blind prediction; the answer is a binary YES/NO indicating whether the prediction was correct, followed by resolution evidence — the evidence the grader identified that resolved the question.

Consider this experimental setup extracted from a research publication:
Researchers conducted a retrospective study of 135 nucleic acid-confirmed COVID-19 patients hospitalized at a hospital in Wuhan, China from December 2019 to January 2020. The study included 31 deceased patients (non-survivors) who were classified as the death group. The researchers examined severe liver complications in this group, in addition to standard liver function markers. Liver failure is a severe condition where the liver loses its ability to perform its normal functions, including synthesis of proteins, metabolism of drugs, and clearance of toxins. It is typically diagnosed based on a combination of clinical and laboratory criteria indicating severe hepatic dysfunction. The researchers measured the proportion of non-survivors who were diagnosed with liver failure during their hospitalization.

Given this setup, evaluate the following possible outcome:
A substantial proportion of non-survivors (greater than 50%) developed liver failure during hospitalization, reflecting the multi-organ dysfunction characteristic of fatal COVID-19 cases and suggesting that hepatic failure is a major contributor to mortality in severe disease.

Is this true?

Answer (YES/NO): NO